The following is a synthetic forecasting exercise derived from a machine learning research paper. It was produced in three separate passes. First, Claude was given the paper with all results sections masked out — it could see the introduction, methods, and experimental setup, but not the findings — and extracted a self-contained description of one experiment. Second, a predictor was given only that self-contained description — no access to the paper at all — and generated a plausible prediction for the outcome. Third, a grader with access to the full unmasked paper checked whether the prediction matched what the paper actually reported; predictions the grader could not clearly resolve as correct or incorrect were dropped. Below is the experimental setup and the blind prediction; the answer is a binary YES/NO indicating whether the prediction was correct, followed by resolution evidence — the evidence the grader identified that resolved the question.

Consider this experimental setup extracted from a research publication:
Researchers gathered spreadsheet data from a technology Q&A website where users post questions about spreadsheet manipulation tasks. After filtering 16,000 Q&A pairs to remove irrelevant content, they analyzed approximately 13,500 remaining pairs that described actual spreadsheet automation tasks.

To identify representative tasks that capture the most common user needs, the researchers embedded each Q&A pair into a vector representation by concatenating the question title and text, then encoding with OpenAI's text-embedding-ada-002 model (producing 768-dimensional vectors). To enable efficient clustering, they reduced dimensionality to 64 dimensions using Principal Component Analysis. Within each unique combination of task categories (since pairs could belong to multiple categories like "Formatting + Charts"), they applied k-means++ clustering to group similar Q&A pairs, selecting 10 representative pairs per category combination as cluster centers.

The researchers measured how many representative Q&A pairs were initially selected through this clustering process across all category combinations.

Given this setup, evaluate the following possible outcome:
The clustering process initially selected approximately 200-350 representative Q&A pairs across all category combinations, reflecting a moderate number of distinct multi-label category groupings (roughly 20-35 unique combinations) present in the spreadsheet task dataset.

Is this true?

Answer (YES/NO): YES